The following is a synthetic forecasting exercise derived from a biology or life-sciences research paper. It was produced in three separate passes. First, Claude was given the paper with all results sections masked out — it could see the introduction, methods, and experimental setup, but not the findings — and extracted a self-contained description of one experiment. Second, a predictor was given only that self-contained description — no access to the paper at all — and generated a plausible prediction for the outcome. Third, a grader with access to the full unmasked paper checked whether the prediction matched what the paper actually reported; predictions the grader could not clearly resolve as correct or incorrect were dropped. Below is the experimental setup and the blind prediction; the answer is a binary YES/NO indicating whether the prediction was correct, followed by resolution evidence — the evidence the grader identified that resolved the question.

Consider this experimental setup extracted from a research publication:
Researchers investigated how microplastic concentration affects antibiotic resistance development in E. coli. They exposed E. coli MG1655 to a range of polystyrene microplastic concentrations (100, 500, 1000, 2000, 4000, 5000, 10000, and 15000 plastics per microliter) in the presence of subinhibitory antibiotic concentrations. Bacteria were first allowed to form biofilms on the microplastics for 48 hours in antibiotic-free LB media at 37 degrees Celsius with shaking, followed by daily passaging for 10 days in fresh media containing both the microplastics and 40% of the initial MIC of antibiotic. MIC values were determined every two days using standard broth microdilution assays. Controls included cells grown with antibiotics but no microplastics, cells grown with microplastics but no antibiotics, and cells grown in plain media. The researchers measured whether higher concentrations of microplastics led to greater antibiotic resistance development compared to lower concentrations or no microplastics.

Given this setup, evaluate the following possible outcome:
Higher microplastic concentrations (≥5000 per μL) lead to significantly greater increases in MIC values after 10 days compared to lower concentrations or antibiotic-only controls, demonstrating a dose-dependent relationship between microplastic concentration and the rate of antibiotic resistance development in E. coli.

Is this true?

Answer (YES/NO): NO